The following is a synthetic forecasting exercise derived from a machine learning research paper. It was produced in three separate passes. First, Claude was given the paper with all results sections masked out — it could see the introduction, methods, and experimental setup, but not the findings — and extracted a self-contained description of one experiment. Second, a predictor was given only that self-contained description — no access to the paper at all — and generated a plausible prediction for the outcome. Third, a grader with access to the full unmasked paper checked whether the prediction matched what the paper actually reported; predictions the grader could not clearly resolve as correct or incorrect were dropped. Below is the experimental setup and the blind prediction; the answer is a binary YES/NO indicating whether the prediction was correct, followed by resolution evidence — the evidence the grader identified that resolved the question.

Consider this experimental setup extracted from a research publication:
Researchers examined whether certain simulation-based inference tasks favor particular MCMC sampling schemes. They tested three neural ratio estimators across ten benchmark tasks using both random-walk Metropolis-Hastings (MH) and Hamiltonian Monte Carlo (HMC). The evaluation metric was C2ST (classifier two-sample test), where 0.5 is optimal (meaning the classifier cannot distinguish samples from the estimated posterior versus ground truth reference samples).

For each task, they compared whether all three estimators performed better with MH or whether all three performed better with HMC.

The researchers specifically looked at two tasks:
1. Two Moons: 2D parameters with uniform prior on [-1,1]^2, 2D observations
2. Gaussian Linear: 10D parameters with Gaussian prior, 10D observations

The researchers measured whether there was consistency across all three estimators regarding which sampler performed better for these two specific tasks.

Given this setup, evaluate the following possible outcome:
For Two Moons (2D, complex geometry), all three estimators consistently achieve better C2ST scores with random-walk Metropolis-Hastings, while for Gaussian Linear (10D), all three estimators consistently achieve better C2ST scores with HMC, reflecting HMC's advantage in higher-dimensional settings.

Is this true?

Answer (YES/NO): YES